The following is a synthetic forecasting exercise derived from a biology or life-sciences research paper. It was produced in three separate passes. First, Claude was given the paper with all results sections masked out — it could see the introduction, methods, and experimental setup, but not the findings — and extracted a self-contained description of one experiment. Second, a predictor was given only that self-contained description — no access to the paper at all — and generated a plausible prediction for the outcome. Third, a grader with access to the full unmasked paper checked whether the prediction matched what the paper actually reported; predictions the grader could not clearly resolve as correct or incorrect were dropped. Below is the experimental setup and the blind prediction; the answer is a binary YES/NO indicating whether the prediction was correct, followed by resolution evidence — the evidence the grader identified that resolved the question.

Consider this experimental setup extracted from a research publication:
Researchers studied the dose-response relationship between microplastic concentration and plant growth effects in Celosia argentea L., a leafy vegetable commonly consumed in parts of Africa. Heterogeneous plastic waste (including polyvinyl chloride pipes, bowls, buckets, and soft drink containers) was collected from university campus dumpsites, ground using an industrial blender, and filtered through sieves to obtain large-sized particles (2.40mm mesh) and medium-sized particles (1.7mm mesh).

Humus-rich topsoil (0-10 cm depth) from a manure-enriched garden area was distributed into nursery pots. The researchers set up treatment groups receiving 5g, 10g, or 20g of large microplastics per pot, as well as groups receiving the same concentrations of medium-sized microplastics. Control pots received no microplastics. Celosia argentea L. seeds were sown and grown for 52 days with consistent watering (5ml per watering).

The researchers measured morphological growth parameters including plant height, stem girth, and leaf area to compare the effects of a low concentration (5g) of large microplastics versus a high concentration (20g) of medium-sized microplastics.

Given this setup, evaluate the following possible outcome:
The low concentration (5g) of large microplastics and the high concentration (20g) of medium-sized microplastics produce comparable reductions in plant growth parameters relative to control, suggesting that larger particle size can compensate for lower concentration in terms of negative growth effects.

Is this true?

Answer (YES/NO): NO